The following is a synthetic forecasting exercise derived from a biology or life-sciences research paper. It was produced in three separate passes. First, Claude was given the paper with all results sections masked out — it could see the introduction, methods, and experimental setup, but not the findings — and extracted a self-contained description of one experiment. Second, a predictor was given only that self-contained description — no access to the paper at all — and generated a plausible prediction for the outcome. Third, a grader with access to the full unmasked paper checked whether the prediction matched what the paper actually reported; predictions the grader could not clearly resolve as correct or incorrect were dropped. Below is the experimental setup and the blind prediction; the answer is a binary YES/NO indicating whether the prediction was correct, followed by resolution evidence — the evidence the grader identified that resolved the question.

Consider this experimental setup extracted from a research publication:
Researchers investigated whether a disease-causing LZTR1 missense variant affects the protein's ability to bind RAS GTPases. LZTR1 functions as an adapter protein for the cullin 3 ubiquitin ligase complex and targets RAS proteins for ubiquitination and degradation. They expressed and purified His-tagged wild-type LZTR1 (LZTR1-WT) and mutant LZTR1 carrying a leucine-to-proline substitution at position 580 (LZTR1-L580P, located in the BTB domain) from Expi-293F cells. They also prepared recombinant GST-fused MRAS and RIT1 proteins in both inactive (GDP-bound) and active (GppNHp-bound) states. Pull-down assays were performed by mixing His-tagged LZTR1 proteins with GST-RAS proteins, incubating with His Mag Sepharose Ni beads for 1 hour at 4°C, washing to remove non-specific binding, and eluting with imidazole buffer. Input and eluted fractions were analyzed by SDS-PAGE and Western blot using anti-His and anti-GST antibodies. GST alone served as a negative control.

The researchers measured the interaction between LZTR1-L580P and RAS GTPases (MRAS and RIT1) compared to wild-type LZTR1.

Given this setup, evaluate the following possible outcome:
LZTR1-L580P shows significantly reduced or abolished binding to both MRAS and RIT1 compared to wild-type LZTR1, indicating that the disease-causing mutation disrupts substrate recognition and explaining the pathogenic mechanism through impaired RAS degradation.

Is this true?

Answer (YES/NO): NO